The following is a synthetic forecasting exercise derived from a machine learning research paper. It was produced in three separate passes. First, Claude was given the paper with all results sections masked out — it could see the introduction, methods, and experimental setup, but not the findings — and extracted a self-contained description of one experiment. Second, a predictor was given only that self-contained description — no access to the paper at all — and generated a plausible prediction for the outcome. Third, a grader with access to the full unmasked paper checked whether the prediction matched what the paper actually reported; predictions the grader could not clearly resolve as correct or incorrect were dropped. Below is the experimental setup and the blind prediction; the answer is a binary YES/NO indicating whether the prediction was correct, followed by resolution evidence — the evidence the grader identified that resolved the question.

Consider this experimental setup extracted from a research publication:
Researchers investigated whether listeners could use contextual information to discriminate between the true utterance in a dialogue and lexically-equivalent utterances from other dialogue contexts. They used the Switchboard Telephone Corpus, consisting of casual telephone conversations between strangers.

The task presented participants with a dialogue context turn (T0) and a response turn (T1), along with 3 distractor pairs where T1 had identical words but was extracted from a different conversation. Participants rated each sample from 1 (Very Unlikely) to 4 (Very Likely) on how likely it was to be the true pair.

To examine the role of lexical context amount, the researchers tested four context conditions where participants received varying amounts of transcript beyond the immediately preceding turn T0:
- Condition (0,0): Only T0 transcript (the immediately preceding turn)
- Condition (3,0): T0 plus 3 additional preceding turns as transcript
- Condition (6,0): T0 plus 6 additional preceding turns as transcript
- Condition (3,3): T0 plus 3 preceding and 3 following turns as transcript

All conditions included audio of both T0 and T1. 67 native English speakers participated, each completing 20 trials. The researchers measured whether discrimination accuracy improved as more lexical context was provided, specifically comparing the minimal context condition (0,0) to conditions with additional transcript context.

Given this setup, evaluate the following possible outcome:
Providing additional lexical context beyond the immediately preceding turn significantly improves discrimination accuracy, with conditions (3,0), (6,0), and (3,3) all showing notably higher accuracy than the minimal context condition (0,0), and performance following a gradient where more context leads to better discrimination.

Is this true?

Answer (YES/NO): NO